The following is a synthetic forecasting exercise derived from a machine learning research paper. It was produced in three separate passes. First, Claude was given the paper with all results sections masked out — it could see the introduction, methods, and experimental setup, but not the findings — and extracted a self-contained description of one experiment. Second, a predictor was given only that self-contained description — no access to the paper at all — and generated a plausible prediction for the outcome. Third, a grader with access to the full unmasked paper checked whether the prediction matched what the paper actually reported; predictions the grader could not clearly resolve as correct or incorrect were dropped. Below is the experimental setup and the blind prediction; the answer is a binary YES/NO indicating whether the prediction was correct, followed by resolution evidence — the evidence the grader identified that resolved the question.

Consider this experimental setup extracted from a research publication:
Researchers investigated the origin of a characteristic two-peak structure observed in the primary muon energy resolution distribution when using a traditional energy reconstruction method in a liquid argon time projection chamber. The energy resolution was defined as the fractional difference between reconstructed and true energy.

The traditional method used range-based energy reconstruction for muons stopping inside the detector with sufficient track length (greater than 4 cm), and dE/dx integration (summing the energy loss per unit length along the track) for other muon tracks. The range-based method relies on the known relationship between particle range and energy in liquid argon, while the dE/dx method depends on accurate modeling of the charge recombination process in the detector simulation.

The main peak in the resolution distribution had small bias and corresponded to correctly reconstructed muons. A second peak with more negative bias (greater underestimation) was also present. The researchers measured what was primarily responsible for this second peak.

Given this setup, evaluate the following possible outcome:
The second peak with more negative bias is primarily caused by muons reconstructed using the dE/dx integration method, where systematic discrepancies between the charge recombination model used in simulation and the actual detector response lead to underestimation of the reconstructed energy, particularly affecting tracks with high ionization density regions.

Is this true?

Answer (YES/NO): YES